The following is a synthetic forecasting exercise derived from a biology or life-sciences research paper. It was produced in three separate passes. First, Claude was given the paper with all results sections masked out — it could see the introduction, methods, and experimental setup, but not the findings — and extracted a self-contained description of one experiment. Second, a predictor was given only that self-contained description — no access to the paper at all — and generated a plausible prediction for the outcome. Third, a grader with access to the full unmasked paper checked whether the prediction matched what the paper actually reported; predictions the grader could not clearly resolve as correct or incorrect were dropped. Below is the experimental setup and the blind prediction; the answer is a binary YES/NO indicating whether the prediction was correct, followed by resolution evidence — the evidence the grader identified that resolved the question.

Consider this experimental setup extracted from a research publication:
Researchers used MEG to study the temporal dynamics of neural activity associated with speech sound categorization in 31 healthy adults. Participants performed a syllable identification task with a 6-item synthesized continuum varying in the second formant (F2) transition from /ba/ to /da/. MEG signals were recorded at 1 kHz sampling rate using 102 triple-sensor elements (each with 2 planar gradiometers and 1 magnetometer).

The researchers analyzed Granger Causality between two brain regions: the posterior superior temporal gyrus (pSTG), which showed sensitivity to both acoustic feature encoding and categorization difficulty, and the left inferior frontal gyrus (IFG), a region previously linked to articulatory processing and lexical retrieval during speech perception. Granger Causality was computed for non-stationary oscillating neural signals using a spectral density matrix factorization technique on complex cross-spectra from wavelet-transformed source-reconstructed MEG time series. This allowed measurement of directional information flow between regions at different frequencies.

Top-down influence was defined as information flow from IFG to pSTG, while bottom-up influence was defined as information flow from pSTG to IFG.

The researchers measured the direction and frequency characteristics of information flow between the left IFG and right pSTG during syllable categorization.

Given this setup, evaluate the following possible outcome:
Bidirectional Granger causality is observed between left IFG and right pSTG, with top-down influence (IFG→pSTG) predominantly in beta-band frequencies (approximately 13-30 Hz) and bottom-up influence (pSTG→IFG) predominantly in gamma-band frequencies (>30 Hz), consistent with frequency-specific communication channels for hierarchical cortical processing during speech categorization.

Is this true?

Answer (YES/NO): YES